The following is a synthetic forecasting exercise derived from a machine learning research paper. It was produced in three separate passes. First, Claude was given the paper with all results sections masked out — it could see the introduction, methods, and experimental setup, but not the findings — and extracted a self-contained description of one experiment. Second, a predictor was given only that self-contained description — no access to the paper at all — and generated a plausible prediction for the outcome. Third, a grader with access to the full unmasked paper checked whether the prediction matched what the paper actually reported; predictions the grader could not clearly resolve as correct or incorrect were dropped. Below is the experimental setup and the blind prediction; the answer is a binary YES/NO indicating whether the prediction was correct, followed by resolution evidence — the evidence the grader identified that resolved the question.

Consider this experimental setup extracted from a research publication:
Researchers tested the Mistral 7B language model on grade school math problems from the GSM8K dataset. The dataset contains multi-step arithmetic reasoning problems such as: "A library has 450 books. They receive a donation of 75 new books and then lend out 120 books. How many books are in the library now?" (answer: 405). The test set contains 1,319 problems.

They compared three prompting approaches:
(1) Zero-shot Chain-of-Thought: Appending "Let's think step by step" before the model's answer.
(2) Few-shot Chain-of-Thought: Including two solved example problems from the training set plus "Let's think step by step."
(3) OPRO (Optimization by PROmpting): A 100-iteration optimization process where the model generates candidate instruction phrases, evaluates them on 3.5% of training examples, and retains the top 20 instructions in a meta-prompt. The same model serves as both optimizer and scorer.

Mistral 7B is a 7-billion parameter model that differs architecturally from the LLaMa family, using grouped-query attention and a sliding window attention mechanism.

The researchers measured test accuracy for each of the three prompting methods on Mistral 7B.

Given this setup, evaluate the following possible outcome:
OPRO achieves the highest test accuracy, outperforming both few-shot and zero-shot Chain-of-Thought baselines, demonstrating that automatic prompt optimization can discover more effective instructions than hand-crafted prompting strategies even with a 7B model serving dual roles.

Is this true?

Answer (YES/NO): NO